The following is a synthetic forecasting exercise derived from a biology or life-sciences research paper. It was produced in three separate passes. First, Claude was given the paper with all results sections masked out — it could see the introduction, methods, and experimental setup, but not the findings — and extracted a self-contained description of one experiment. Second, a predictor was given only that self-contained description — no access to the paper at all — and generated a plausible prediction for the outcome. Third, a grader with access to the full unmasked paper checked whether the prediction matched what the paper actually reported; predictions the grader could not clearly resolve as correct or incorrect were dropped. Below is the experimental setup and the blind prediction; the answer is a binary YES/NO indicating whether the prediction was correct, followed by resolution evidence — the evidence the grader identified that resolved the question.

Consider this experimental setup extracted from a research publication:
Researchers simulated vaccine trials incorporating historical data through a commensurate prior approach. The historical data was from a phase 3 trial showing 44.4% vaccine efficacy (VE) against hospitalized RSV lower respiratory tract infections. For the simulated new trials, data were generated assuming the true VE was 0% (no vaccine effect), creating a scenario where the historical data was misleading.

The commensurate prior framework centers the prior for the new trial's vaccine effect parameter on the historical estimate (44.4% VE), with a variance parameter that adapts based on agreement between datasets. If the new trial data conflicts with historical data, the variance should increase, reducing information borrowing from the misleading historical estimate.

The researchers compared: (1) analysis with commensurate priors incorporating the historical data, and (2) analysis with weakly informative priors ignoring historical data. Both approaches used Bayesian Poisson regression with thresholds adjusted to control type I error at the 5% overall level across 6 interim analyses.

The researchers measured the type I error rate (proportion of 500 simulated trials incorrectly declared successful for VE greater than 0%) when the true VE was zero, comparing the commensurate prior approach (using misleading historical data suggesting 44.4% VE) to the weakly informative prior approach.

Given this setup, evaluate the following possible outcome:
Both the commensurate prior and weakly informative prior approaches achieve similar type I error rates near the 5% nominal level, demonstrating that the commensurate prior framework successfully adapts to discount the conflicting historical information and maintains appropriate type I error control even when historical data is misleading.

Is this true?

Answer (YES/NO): NO